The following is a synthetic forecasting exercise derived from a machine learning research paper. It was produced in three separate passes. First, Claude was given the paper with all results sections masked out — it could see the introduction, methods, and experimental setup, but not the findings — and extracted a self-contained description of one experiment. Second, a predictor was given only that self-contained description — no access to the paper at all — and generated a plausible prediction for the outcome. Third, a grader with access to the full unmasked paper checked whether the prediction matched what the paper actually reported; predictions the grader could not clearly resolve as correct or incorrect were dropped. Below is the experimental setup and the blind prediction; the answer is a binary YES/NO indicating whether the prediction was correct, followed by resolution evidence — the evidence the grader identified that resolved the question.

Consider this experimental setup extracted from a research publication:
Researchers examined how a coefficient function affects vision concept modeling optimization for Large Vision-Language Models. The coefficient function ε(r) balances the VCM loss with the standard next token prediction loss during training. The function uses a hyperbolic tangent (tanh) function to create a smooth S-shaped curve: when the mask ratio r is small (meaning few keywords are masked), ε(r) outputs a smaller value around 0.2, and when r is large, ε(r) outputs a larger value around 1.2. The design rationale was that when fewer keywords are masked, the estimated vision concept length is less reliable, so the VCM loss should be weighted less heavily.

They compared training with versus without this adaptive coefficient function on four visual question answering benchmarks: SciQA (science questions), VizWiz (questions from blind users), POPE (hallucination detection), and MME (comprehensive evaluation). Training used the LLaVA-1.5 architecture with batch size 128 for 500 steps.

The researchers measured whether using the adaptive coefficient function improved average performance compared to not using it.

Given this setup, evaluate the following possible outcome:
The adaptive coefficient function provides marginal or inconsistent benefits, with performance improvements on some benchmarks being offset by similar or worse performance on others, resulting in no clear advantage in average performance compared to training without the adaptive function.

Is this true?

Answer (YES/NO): NO